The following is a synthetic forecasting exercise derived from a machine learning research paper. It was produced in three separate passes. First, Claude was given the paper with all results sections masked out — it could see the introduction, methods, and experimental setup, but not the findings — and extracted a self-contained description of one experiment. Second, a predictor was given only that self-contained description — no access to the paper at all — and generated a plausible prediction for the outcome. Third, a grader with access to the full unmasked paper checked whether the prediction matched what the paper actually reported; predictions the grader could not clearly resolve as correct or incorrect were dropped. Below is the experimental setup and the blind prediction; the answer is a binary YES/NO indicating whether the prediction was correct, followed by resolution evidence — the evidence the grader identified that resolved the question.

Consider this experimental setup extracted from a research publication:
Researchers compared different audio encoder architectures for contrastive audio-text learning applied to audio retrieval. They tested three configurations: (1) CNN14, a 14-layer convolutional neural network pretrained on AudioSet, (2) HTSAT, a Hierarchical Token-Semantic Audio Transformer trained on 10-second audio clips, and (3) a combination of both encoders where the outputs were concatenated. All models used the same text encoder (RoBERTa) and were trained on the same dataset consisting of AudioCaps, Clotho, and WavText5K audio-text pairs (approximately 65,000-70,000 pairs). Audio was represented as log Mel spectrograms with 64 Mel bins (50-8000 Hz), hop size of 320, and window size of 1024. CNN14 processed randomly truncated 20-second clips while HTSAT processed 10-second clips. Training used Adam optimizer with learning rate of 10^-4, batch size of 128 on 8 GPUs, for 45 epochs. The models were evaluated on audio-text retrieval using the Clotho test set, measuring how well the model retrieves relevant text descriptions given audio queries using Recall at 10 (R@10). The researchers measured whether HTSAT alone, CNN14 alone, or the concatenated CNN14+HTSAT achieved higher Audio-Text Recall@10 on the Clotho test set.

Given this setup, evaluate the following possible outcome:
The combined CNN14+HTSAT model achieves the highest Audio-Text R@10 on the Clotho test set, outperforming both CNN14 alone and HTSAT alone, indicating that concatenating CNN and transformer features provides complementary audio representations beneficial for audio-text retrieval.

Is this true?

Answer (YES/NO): YES